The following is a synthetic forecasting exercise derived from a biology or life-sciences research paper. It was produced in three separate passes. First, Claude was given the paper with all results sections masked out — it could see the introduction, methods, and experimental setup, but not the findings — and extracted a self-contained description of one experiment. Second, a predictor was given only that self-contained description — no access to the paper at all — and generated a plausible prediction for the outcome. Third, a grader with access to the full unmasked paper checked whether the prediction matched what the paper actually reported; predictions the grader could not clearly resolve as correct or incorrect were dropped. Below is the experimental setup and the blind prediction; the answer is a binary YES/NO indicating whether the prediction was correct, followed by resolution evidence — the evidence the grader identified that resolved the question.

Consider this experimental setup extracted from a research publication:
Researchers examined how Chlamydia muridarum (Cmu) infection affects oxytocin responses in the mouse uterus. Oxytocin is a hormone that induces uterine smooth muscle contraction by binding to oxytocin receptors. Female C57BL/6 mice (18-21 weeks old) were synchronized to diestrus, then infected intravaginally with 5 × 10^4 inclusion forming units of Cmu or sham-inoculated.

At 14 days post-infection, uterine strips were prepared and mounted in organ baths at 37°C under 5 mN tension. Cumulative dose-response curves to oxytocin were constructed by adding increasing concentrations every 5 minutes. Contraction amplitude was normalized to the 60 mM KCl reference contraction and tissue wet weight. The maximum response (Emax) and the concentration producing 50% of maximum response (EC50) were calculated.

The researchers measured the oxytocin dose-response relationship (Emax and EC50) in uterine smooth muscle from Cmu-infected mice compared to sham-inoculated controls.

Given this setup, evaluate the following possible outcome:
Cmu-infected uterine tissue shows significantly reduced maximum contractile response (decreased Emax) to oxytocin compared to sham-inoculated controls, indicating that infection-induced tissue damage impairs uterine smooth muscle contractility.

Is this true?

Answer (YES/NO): NO